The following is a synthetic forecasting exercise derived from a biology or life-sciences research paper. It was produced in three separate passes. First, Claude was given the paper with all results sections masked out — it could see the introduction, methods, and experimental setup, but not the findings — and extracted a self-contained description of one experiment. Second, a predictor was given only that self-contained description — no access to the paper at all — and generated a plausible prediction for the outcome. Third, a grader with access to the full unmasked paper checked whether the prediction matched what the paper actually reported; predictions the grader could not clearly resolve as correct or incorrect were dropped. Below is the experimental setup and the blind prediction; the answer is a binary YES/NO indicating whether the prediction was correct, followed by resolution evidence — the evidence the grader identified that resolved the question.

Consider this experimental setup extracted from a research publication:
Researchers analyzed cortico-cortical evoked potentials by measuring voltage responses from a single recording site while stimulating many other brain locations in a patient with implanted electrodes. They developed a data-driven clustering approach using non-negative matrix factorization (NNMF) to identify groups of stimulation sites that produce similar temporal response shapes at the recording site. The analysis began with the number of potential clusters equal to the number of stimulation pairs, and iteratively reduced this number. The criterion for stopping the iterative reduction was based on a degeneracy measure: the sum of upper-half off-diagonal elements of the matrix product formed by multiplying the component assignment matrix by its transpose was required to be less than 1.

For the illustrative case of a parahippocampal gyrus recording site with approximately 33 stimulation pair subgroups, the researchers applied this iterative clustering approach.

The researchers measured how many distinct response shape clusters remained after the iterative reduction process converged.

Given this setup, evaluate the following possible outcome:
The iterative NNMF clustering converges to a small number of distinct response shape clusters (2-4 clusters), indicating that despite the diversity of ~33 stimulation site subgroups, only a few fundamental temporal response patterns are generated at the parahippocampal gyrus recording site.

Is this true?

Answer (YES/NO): YES